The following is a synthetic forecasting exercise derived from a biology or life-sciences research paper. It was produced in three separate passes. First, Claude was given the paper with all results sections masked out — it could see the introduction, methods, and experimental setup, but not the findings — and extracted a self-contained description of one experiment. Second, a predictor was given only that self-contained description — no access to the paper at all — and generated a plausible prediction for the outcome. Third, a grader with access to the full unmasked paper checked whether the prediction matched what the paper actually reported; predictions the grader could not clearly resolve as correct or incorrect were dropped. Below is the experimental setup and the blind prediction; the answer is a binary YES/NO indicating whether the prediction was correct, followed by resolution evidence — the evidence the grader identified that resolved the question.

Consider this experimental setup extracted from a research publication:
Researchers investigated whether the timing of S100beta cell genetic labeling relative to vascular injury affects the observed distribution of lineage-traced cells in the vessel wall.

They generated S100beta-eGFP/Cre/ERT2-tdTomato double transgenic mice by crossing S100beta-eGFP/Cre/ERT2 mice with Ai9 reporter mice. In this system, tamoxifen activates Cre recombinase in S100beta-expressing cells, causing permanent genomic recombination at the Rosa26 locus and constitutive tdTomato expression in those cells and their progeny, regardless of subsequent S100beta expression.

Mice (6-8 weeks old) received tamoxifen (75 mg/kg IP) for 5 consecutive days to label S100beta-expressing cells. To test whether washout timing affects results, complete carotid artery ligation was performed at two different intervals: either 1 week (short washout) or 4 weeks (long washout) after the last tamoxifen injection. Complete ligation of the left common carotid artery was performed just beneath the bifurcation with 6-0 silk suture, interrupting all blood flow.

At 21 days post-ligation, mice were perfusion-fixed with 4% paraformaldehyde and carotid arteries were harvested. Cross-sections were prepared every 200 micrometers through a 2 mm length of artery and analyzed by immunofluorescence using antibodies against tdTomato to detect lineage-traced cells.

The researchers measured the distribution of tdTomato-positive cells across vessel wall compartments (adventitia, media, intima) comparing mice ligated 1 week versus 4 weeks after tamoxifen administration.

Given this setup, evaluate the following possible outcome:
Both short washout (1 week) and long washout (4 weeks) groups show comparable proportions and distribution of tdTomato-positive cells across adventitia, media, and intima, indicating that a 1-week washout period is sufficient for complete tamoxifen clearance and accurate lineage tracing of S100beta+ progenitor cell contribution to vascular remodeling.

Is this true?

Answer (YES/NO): YES